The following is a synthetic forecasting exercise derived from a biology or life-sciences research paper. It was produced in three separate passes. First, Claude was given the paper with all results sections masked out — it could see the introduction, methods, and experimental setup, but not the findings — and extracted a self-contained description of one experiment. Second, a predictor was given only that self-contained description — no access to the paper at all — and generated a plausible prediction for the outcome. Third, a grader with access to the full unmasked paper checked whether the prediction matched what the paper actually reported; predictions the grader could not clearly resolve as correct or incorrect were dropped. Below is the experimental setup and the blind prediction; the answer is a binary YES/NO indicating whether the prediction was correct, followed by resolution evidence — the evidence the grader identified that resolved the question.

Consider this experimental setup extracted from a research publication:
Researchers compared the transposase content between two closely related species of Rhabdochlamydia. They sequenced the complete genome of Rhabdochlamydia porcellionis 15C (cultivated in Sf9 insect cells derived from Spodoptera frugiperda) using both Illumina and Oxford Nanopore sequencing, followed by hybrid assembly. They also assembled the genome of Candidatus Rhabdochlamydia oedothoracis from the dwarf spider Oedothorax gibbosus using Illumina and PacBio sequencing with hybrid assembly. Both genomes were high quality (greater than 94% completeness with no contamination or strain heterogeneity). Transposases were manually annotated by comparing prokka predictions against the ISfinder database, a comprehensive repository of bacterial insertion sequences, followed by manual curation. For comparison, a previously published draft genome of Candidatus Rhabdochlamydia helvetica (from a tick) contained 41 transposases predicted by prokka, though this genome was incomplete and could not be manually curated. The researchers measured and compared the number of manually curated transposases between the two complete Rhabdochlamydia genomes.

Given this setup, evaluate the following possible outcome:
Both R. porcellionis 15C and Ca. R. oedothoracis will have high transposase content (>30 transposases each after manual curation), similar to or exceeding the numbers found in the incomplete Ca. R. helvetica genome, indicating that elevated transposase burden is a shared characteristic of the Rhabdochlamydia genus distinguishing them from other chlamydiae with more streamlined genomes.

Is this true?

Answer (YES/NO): NO